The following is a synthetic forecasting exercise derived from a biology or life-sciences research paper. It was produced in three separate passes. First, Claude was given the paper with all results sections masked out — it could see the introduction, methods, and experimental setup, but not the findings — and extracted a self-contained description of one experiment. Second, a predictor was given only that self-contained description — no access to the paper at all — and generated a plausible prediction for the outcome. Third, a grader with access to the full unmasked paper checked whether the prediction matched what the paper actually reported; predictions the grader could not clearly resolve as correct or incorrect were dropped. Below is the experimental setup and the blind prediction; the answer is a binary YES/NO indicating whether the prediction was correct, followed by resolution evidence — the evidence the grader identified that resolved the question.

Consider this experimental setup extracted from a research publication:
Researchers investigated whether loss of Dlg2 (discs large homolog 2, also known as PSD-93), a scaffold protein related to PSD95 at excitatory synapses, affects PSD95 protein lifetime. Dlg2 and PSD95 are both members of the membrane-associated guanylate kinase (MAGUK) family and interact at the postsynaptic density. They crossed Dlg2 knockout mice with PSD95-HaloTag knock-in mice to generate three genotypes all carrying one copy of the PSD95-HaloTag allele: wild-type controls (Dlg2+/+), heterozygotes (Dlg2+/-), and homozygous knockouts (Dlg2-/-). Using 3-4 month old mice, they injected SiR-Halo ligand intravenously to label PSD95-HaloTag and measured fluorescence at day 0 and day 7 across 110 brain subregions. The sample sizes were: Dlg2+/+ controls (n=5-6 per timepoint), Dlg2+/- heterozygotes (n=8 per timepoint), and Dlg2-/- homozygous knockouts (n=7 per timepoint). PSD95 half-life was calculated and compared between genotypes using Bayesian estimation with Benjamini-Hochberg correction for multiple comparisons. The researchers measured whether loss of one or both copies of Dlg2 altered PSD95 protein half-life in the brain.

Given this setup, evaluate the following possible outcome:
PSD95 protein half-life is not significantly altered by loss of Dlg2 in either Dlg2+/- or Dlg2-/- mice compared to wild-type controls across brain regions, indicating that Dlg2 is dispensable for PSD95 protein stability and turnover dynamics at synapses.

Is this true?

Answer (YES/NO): NO